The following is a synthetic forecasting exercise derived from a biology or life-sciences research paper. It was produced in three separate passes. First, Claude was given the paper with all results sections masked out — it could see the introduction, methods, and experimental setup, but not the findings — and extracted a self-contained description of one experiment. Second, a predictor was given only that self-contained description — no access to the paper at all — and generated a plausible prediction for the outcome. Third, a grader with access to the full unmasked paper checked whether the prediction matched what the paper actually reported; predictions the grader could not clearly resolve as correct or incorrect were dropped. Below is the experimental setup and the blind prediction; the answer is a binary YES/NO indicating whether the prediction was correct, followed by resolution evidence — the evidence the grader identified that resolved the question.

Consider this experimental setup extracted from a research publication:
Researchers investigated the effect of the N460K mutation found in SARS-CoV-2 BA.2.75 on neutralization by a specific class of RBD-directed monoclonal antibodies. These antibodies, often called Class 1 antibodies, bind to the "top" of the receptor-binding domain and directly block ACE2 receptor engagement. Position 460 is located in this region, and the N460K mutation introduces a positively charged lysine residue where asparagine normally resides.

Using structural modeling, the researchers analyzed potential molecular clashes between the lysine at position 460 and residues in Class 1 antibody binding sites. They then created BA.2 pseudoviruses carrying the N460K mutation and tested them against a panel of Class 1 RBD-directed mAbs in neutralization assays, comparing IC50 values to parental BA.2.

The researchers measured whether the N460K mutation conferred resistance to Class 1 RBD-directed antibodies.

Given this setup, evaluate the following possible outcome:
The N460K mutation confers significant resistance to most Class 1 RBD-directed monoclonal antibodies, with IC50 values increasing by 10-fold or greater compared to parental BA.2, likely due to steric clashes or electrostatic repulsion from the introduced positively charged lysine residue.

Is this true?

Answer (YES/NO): NO